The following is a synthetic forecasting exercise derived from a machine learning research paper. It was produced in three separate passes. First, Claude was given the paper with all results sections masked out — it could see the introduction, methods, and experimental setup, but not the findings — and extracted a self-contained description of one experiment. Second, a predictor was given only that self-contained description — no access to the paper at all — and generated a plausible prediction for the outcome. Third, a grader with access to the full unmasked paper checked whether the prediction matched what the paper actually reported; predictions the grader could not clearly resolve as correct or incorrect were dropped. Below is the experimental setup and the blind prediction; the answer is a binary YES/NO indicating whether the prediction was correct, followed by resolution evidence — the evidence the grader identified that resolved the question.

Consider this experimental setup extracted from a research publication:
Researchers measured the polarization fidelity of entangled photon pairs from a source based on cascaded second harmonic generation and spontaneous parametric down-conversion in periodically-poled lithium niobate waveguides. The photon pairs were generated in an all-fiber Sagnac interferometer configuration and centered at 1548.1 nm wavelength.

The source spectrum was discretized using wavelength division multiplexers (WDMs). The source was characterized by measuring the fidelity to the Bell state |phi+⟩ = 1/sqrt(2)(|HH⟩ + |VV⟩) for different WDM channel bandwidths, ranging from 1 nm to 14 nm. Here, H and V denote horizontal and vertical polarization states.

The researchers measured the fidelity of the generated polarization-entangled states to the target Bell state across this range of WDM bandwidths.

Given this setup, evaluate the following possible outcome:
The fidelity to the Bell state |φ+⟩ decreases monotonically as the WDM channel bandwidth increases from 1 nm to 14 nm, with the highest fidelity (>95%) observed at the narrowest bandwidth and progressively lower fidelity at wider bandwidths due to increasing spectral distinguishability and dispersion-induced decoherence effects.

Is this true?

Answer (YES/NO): NO